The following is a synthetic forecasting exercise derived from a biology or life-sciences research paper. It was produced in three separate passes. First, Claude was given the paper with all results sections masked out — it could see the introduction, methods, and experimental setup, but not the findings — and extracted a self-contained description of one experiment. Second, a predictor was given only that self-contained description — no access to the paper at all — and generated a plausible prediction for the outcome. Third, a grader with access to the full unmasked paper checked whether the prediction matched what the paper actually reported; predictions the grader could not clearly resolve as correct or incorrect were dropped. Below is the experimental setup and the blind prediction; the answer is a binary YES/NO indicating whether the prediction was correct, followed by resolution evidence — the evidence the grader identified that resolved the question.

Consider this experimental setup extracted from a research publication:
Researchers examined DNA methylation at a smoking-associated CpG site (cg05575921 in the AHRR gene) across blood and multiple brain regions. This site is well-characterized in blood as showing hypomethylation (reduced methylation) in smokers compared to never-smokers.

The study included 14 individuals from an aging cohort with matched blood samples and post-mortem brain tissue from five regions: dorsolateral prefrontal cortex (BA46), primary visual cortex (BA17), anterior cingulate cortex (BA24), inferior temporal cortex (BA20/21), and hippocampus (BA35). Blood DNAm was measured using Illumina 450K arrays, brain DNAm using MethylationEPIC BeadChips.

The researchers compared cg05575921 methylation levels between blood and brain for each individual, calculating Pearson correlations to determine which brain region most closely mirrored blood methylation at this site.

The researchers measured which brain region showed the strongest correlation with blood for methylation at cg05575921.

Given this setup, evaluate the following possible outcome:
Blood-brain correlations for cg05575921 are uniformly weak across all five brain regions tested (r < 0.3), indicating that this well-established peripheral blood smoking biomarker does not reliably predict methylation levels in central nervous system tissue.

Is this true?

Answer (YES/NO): NO